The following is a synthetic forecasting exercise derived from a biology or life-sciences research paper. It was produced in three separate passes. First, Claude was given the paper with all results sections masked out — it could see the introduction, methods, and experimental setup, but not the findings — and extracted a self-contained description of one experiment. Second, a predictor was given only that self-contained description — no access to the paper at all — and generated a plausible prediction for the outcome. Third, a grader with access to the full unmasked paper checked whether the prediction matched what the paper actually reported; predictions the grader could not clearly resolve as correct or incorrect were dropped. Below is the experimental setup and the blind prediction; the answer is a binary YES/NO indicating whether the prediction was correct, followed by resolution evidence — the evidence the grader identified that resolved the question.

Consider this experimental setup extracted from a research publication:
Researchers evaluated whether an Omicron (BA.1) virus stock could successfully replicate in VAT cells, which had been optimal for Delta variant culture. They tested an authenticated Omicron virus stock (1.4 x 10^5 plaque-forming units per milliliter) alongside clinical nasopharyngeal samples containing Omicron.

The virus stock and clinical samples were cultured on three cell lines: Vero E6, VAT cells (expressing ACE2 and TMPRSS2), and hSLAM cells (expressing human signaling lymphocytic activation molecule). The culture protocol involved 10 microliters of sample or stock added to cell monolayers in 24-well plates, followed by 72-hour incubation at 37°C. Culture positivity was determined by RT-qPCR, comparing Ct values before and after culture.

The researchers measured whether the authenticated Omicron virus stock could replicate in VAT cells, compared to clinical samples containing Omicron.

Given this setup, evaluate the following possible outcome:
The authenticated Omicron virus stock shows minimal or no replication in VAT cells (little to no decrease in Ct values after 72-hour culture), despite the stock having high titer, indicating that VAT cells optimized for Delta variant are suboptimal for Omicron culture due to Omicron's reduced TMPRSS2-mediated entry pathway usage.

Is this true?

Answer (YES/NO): NO